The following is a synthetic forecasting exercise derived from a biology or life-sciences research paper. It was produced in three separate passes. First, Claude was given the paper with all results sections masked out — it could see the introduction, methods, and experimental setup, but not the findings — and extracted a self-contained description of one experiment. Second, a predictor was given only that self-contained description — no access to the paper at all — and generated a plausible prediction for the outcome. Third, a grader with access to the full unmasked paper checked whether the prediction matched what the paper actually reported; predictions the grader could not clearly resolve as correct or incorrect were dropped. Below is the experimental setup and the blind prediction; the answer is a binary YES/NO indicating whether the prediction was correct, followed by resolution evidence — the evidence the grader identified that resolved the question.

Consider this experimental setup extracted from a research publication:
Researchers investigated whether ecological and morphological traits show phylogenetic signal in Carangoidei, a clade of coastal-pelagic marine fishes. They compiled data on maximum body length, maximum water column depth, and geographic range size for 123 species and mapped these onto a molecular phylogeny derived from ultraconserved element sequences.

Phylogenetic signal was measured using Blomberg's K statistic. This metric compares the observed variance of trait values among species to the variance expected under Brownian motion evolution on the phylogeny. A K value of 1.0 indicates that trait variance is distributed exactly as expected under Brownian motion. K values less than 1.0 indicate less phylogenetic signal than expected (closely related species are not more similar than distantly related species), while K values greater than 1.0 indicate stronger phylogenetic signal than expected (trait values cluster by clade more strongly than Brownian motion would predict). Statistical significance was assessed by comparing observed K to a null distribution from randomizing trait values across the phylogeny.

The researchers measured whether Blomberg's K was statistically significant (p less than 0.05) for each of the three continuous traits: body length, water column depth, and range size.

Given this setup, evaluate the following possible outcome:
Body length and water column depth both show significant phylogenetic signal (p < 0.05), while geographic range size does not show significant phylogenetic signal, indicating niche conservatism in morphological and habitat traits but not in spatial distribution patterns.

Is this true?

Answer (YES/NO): NO